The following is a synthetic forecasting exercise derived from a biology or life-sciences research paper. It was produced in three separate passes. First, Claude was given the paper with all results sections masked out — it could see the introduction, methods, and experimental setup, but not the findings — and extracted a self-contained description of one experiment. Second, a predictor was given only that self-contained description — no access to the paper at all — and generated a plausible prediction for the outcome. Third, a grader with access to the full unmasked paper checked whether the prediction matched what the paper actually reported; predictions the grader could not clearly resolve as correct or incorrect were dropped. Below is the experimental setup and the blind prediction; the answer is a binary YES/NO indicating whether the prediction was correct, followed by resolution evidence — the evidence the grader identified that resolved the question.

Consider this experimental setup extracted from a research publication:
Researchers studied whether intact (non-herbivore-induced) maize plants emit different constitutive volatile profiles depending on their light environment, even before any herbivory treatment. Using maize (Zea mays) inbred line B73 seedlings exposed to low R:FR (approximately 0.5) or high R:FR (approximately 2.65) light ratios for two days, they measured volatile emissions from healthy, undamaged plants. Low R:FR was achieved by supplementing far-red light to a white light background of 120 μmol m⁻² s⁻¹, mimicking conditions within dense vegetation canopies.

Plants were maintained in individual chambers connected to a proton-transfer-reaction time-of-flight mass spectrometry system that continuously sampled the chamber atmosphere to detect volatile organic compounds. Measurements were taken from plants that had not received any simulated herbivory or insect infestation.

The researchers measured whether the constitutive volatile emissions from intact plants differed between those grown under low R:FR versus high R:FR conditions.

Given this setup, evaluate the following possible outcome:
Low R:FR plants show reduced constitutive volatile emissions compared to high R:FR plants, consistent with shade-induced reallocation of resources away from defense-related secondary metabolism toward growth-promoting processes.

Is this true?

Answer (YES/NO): NO